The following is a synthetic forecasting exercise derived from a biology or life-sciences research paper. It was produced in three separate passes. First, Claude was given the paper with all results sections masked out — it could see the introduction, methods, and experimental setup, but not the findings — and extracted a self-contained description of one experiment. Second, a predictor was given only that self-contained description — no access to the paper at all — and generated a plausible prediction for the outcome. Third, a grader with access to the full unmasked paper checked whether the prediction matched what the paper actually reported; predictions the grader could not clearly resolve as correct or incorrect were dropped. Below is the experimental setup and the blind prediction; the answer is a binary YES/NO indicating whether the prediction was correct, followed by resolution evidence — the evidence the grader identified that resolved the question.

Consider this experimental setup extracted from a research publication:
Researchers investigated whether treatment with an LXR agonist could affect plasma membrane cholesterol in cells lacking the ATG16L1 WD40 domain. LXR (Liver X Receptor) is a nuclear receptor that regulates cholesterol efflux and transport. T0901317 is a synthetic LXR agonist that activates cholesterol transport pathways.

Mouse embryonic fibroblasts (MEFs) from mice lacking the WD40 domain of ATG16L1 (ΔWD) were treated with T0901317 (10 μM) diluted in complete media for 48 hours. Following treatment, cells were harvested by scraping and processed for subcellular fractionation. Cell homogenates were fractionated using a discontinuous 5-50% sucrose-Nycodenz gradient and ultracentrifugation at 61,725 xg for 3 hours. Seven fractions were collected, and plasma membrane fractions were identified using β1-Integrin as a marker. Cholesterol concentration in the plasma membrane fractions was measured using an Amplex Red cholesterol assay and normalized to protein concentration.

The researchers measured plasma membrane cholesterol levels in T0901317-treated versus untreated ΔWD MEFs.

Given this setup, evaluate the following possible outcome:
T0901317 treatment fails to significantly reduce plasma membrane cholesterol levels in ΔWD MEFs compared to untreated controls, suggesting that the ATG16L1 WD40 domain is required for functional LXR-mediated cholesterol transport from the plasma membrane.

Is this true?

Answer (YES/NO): NO